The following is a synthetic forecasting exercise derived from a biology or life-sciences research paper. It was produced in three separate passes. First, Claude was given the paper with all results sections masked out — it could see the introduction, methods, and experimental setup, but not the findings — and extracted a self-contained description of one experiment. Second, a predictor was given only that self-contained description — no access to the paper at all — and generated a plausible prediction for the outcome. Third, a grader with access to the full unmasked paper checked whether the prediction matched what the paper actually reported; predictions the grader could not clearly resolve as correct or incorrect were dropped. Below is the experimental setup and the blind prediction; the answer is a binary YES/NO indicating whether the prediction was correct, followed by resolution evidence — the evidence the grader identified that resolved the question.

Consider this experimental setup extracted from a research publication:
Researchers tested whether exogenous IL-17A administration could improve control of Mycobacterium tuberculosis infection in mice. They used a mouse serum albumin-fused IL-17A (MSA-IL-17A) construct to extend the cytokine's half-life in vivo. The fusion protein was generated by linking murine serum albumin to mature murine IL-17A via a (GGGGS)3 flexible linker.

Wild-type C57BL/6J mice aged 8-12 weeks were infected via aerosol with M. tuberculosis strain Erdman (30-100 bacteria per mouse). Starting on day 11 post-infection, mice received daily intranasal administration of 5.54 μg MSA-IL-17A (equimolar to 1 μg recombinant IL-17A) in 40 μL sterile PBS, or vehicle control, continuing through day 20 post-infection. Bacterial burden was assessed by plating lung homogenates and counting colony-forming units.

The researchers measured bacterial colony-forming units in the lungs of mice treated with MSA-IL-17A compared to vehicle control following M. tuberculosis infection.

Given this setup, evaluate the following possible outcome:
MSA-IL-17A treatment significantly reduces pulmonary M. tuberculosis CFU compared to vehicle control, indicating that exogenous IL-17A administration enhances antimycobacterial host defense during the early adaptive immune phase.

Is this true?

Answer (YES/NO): YES